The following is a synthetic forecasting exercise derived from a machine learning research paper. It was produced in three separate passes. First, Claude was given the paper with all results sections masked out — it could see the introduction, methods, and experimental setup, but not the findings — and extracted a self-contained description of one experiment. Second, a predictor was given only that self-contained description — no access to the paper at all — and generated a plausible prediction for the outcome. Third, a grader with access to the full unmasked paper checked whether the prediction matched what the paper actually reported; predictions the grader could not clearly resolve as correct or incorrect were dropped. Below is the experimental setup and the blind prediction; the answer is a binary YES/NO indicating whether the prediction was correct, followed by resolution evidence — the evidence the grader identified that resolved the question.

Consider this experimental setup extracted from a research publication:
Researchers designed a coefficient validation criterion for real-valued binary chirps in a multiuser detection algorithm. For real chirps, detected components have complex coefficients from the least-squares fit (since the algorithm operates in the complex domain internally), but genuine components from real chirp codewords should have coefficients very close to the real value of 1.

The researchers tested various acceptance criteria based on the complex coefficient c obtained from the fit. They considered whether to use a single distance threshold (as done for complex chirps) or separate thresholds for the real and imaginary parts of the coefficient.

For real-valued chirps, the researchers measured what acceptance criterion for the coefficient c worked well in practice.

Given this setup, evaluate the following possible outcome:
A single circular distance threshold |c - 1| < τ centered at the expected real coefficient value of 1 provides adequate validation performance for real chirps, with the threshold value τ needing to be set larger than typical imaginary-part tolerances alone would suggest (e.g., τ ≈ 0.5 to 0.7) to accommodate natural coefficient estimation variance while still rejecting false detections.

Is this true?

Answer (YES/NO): NO